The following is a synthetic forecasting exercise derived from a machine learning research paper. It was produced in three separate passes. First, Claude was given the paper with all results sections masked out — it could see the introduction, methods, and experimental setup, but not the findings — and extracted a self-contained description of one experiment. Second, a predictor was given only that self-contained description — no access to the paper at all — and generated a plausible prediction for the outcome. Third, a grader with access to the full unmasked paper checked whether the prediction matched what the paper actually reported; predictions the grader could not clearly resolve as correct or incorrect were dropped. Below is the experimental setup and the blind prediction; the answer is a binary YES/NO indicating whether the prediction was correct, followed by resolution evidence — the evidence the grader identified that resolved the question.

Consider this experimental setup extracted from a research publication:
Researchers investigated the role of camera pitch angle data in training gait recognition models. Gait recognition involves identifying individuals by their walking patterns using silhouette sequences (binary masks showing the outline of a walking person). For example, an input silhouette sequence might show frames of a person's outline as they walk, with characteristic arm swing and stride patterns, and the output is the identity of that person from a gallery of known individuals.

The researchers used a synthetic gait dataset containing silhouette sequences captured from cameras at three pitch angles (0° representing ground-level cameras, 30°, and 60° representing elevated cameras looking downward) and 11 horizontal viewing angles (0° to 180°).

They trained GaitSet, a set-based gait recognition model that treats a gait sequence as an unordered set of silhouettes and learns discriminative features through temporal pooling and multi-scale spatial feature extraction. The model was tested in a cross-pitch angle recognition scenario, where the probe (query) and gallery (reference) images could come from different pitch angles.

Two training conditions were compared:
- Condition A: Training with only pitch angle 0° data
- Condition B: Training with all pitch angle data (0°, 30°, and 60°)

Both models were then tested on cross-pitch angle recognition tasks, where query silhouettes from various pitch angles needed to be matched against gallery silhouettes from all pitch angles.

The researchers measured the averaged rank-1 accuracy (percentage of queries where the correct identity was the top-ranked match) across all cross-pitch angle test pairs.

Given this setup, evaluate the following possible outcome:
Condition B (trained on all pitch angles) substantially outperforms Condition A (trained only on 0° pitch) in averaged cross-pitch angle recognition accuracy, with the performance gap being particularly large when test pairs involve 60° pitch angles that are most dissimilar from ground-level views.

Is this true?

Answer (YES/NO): YES